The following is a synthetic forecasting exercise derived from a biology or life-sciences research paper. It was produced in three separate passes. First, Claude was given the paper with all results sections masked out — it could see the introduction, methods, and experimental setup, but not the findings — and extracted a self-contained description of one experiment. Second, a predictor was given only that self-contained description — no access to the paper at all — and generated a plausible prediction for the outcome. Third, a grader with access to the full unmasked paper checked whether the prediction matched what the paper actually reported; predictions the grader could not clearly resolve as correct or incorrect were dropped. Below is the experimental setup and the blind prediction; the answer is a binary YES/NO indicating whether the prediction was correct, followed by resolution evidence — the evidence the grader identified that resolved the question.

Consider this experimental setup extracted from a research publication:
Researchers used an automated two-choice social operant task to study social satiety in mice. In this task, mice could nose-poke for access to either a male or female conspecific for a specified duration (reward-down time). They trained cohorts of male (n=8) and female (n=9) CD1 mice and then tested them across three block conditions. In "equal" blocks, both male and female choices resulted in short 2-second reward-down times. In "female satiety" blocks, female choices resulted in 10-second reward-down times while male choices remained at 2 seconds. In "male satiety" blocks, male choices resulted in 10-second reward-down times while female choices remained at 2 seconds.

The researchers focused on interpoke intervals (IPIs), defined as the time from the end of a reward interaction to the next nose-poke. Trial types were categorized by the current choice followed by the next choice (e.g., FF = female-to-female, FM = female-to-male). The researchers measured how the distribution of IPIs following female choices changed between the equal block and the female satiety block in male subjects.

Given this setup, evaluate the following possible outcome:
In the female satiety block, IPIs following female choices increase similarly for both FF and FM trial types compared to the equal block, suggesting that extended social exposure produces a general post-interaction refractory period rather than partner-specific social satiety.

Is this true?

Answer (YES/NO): NO